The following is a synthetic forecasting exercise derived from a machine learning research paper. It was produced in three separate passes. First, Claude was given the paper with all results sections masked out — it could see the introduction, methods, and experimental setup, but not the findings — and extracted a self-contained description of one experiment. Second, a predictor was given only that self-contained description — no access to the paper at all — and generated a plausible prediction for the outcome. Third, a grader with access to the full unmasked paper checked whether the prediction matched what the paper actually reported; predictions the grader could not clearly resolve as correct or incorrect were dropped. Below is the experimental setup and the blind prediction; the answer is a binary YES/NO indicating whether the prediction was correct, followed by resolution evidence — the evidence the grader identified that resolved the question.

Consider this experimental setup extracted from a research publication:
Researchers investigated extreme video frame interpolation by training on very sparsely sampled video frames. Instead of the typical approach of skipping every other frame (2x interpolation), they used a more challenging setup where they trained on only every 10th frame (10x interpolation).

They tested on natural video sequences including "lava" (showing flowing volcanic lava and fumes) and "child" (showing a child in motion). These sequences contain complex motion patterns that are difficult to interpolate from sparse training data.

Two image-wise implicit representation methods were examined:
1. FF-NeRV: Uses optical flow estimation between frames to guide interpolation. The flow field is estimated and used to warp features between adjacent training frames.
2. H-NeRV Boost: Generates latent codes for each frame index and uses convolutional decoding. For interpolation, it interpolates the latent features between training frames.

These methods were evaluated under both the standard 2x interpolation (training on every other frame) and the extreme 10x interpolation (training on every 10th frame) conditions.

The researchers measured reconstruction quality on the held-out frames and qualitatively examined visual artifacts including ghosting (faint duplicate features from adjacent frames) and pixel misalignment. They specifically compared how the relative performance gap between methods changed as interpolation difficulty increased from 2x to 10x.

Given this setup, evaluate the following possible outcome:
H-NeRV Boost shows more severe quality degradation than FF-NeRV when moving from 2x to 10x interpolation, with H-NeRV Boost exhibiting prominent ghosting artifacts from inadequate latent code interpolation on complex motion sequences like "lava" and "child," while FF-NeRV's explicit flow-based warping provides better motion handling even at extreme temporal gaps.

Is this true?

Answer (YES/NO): NO